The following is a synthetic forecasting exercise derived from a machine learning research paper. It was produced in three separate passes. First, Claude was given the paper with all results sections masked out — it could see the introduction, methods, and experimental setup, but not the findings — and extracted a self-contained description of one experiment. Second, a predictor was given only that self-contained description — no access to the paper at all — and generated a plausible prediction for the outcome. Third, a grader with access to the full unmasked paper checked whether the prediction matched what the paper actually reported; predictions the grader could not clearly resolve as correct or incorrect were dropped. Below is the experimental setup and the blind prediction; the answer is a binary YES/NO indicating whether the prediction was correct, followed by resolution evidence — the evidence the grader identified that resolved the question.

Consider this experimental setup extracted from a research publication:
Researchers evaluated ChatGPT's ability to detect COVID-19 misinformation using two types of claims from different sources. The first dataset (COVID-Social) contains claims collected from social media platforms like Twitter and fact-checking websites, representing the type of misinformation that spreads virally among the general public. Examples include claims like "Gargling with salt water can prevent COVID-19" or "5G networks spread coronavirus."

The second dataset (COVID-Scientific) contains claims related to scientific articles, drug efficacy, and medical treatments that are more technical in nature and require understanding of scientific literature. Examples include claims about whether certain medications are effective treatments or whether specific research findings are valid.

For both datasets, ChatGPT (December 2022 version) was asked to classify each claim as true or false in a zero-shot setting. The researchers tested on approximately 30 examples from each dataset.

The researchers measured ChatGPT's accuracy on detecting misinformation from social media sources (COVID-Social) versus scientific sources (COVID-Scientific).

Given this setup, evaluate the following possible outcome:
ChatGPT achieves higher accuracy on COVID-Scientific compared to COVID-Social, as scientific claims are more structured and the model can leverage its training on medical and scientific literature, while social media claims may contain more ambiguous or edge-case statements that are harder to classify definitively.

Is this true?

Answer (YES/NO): YES